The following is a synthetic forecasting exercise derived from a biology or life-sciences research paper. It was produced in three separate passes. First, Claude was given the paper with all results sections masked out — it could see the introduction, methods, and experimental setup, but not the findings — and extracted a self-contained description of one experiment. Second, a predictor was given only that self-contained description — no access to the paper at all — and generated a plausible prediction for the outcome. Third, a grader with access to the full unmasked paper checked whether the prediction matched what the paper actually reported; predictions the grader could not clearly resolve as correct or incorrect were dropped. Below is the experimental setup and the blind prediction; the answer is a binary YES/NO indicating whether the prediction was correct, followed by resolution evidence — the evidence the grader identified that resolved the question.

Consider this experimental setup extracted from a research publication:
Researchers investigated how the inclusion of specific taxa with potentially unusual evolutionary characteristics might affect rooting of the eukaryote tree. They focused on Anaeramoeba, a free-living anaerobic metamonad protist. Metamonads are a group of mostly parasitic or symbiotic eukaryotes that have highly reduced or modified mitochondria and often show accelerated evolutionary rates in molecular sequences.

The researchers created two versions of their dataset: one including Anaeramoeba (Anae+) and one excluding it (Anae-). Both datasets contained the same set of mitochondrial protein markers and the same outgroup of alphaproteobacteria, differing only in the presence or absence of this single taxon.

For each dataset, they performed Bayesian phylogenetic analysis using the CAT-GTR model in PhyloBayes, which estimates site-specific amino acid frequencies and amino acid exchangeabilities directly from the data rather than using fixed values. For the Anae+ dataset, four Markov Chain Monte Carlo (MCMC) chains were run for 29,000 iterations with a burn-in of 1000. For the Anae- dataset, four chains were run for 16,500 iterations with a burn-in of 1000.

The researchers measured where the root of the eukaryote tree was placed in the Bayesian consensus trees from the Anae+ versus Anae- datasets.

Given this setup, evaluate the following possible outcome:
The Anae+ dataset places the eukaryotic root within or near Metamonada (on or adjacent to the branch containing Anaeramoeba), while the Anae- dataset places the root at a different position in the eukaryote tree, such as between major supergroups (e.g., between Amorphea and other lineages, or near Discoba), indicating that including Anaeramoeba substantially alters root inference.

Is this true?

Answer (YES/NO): NO